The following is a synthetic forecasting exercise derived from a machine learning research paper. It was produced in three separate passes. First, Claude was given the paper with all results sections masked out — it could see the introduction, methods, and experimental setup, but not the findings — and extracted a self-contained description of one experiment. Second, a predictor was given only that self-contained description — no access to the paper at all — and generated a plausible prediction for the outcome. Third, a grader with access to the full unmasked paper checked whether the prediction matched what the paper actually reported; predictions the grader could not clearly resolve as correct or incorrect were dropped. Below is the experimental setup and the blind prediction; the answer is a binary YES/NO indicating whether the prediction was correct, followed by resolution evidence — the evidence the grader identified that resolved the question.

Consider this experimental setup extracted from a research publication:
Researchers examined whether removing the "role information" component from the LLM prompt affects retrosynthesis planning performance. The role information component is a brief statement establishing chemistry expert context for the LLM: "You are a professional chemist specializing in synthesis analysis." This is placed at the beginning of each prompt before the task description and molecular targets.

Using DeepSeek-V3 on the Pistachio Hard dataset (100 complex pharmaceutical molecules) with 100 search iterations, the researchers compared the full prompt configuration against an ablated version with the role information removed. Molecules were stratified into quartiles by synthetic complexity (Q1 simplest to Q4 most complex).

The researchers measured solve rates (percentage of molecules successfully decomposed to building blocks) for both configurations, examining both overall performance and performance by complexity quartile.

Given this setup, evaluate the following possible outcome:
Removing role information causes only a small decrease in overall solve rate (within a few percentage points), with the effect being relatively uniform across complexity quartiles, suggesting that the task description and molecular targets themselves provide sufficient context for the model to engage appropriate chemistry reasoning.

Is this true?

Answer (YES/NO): NO